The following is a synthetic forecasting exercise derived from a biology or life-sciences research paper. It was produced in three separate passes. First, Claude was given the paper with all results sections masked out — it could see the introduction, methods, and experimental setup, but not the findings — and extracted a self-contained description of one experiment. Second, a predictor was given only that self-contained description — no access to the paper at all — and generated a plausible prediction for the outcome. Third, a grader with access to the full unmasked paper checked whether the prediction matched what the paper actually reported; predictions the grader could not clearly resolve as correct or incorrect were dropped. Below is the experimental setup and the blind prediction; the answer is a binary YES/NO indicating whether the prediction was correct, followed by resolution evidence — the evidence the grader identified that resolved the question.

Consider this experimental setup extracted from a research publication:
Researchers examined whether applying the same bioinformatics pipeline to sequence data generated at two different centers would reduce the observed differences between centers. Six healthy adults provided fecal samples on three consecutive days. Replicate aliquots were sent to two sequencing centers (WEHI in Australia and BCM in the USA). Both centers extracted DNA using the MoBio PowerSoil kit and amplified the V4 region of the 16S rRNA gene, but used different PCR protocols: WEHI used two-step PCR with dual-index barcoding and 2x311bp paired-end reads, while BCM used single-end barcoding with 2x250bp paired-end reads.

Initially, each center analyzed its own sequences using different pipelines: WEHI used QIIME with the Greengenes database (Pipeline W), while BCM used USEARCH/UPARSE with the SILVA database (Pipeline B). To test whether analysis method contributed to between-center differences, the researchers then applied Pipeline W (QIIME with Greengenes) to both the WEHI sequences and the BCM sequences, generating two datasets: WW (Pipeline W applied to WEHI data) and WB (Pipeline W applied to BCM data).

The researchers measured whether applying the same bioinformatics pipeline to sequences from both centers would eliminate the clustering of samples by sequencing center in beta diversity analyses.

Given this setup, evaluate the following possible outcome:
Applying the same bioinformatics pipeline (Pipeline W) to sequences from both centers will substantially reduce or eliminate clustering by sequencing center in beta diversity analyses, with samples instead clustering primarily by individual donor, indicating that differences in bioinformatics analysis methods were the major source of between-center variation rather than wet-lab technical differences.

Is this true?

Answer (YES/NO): NO